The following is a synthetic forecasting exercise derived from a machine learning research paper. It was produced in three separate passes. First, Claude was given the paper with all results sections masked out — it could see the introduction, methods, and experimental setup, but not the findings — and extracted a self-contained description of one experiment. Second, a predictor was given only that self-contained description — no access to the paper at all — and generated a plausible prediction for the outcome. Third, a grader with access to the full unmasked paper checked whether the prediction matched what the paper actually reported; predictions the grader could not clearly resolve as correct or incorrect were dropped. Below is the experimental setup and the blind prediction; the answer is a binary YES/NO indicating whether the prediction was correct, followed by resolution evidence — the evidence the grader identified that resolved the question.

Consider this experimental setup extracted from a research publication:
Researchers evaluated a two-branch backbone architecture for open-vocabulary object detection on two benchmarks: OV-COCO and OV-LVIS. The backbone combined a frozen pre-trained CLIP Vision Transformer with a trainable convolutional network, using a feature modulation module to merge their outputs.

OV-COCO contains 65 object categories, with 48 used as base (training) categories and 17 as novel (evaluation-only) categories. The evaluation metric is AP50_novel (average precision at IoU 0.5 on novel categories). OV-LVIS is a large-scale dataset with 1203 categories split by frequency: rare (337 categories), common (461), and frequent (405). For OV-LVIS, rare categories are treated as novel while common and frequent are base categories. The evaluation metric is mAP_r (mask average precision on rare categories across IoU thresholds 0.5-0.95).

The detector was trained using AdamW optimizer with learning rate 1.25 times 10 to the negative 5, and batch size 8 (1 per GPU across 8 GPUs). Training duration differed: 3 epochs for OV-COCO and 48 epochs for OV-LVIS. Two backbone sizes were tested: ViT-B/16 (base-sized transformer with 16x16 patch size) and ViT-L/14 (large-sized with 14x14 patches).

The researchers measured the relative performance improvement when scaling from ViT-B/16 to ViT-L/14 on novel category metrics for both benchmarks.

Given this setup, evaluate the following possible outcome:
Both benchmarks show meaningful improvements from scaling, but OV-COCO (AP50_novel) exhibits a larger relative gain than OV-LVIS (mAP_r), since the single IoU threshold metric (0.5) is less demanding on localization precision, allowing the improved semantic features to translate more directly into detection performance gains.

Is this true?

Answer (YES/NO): NO